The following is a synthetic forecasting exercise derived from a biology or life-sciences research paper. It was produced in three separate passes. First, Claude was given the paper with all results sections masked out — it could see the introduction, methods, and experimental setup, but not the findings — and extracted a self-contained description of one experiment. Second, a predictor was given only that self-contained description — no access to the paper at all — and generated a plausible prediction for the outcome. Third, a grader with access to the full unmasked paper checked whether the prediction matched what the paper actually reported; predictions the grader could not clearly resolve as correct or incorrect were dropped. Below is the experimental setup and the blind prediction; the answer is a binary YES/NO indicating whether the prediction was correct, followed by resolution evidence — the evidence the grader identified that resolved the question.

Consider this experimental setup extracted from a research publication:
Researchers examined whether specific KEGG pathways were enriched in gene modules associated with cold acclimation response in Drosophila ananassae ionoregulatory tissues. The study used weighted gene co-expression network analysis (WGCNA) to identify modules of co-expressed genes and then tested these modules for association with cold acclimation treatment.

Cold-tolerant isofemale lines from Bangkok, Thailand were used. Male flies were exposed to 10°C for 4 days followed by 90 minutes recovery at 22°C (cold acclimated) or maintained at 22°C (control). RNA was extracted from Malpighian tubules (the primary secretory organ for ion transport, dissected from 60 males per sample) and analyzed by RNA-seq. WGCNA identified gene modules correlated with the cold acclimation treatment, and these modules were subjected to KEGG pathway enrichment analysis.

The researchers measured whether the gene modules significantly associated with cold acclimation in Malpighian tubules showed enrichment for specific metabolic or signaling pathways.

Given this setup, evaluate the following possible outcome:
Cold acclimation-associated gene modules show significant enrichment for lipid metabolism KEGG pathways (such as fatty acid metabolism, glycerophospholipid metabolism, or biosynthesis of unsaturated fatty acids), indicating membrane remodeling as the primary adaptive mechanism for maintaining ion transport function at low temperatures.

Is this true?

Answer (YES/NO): NO